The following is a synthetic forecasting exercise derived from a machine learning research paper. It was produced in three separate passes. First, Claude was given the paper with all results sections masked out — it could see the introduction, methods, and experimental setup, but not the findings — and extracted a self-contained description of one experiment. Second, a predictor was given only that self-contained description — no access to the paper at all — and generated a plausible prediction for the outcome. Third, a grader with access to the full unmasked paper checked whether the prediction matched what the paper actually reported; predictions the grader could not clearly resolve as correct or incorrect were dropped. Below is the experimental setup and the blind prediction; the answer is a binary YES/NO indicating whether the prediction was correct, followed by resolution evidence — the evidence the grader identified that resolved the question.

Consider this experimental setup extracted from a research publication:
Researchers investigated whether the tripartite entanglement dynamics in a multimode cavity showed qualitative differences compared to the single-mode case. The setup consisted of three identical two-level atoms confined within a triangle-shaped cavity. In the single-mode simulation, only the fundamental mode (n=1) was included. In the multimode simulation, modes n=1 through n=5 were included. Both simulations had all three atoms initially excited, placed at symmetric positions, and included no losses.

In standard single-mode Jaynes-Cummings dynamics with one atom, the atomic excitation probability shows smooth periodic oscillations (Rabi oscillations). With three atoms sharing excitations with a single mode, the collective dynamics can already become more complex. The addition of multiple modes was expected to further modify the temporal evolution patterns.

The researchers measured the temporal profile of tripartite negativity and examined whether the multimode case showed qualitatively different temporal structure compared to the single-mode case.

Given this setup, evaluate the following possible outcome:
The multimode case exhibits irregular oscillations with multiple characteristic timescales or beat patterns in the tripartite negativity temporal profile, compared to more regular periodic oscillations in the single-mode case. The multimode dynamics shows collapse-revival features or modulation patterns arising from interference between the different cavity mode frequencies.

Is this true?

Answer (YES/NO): NO